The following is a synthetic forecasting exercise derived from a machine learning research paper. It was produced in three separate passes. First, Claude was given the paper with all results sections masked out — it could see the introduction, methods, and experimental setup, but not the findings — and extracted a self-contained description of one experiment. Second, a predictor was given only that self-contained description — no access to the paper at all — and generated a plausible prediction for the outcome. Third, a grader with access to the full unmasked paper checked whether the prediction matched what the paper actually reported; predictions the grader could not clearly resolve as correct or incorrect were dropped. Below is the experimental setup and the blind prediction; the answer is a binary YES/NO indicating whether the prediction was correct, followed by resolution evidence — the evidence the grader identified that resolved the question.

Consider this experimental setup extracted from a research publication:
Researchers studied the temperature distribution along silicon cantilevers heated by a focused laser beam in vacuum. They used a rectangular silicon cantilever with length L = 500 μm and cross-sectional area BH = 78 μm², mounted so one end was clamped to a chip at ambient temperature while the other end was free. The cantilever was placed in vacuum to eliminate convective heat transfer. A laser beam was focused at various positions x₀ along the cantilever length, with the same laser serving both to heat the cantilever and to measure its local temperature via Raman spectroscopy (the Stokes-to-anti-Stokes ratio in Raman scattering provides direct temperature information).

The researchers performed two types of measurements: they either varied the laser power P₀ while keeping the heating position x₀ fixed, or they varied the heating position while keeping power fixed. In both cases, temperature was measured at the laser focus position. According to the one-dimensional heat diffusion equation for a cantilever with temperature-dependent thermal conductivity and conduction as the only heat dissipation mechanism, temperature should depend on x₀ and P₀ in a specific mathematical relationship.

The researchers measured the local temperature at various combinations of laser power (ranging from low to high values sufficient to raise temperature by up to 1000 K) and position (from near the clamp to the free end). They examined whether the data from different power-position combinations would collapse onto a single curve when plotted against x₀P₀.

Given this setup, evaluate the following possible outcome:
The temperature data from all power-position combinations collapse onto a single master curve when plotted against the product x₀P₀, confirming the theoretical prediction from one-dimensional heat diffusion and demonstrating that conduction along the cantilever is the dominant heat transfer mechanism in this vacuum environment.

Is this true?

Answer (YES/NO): YES